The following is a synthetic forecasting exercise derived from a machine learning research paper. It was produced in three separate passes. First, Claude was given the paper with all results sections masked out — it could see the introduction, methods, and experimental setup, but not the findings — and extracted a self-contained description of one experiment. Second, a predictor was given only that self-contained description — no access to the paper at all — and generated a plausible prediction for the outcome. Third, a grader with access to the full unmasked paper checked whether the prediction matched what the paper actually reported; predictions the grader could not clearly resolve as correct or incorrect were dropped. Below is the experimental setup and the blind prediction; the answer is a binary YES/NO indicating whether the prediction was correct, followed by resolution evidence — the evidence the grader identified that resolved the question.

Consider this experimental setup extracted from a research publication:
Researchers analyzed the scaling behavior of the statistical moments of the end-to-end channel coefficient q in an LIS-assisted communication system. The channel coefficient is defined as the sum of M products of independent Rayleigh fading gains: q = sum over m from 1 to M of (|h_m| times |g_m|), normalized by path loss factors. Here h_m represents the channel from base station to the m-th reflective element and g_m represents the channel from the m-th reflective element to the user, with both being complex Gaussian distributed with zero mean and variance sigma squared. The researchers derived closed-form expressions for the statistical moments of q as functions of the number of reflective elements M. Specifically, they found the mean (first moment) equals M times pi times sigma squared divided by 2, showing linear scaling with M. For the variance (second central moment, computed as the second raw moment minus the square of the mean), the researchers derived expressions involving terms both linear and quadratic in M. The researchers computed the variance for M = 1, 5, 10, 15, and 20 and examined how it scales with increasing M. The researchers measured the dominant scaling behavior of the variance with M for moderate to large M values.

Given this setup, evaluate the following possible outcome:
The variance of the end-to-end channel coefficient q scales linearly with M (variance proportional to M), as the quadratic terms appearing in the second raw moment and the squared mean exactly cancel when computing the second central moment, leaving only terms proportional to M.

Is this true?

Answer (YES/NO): YES